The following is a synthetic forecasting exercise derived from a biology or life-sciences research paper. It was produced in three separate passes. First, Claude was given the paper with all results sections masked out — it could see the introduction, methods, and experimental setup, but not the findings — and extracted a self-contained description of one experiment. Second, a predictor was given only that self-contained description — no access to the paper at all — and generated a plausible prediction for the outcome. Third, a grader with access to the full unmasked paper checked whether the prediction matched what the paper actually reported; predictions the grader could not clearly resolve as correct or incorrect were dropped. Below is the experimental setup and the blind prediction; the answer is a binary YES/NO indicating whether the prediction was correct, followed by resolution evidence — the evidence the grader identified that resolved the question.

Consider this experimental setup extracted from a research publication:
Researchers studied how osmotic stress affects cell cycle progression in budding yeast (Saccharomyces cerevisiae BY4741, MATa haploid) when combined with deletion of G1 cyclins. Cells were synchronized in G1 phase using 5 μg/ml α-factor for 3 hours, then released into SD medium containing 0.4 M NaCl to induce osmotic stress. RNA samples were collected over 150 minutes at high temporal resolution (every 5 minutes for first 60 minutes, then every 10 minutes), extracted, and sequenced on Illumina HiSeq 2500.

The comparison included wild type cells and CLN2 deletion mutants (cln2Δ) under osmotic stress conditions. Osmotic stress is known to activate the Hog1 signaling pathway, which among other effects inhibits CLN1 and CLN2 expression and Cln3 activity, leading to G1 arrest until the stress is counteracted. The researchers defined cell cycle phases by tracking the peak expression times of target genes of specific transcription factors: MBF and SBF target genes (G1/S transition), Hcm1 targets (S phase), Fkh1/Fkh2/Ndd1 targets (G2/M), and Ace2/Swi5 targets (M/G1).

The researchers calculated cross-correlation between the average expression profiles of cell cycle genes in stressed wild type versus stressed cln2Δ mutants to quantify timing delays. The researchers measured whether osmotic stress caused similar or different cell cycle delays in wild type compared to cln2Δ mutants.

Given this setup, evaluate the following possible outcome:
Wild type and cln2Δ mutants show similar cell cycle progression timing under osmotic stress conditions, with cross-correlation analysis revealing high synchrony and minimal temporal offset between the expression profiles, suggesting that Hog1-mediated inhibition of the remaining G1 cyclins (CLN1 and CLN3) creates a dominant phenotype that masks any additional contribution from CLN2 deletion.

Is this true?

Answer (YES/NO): NO